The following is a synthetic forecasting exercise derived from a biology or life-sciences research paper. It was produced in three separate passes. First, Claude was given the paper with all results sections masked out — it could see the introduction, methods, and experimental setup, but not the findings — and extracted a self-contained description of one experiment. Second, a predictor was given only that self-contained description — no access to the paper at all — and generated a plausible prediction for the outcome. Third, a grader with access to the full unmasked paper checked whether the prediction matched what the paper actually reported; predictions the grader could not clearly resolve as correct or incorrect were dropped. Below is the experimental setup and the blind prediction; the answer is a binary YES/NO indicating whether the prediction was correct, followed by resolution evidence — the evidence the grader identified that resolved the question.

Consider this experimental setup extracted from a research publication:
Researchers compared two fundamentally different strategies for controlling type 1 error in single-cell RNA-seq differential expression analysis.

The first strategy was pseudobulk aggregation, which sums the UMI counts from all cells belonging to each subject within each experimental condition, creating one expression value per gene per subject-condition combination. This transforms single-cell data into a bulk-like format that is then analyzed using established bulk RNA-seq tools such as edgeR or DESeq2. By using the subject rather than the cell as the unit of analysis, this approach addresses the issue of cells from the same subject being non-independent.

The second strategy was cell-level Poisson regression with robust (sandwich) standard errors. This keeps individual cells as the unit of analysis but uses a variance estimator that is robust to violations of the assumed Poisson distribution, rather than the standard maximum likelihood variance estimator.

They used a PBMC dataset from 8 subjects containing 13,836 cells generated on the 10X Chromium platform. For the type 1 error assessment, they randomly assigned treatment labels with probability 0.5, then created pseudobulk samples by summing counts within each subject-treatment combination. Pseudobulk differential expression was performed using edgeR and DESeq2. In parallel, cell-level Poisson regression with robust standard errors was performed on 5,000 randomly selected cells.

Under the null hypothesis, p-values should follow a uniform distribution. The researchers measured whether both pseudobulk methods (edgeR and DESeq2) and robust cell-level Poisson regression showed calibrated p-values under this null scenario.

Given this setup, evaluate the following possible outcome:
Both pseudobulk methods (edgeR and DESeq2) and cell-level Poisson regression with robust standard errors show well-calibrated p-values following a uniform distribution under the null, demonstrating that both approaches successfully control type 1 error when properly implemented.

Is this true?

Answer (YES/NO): NO